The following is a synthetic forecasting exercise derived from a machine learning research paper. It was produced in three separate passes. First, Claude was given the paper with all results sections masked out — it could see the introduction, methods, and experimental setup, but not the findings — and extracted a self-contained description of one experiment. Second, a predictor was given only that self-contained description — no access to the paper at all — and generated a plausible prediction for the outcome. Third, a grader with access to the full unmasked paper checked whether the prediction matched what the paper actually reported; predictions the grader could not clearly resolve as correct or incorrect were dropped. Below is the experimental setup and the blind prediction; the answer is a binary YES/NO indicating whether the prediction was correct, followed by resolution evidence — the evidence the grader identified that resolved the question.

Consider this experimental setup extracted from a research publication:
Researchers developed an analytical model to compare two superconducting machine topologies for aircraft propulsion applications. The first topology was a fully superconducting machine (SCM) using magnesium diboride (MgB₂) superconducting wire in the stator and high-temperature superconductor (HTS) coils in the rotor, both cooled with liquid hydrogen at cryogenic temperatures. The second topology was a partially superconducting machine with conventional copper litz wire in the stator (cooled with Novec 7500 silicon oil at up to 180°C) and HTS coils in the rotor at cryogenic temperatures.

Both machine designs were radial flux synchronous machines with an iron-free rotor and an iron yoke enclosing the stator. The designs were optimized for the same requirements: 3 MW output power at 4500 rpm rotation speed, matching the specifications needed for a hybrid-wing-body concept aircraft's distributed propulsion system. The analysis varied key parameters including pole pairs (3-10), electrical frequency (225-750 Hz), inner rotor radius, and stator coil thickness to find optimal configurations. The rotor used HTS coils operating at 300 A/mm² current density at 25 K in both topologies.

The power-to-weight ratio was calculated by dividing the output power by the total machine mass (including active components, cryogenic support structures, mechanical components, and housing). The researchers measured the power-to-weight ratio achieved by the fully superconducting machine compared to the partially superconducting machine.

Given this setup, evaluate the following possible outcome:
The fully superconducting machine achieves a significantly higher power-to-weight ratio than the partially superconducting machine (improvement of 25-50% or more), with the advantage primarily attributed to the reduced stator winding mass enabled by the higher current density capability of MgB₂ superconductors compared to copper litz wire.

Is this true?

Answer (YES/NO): NO